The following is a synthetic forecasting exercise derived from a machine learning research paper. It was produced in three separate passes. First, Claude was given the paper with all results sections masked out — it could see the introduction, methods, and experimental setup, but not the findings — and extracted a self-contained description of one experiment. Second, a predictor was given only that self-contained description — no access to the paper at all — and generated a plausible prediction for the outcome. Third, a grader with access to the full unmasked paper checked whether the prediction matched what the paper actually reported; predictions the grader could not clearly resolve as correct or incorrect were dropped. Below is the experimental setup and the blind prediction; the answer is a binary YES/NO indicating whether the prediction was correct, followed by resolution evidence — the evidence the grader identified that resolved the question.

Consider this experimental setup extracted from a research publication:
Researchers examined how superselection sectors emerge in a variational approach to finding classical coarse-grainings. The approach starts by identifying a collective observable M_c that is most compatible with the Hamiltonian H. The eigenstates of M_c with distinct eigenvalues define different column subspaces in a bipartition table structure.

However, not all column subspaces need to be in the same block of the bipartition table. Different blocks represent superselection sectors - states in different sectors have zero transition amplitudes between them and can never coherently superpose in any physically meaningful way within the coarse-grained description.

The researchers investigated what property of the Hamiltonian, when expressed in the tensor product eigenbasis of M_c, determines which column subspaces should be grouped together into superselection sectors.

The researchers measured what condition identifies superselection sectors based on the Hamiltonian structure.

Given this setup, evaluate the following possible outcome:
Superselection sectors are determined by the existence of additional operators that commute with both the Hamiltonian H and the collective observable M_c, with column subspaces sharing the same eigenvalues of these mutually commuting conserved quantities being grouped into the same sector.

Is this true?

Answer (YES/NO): NO